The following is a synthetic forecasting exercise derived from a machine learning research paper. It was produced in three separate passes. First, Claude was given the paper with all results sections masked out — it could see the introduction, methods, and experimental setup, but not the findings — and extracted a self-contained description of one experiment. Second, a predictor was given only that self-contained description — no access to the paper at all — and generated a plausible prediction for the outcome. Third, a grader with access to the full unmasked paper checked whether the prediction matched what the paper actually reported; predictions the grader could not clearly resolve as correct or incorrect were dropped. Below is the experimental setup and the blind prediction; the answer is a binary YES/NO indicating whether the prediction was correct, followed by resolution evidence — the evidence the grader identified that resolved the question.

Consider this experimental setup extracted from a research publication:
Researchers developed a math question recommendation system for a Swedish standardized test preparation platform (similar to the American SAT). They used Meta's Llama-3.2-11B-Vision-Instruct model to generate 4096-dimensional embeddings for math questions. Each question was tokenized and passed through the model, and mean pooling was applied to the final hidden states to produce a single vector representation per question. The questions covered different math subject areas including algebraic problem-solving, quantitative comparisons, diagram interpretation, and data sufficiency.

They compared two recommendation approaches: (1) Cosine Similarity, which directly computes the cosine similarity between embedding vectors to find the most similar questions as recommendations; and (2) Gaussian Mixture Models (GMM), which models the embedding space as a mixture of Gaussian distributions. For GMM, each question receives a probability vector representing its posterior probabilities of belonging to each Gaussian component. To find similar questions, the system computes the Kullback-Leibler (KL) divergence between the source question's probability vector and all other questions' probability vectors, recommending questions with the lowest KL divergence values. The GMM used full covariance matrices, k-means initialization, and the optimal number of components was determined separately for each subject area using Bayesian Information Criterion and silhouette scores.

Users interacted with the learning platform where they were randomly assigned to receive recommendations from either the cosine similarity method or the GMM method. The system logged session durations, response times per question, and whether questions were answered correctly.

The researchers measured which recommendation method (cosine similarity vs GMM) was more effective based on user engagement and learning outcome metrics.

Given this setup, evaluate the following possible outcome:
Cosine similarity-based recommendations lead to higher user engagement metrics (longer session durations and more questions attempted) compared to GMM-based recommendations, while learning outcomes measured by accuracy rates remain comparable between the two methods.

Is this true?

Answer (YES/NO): NO